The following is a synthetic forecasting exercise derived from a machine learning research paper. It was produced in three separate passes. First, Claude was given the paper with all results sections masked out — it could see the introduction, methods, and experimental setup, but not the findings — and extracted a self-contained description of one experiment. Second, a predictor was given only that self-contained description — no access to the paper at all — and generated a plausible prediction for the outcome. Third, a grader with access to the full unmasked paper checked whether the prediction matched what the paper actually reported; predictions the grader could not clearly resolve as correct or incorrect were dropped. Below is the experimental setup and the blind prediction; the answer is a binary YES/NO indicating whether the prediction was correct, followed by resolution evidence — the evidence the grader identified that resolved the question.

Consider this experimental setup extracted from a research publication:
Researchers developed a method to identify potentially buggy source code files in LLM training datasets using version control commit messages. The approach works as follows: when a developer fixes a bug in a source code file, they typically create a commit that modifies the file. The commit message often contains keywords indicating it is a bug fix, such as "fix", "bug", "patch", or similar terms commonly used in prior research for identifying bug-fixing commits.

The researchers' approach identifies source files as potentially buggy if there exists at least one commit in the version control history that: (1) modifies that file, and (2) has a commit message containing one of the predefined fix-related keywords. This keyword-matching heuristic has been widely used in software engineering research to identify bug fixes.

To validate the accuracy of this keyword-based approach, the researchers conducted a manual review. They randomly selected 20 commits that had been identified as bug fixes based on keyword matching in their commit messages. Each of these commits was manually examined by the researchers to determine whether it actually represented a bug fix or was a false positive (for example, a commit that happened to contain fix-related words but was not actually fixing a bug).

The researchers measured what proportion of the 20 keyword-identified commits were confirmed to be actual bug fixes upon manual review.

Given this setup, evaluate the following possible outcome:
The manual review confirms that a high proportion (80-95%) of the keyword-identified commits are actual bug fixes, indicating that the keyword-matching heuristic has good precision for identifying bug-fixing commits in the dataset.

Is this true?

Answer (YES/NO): YES